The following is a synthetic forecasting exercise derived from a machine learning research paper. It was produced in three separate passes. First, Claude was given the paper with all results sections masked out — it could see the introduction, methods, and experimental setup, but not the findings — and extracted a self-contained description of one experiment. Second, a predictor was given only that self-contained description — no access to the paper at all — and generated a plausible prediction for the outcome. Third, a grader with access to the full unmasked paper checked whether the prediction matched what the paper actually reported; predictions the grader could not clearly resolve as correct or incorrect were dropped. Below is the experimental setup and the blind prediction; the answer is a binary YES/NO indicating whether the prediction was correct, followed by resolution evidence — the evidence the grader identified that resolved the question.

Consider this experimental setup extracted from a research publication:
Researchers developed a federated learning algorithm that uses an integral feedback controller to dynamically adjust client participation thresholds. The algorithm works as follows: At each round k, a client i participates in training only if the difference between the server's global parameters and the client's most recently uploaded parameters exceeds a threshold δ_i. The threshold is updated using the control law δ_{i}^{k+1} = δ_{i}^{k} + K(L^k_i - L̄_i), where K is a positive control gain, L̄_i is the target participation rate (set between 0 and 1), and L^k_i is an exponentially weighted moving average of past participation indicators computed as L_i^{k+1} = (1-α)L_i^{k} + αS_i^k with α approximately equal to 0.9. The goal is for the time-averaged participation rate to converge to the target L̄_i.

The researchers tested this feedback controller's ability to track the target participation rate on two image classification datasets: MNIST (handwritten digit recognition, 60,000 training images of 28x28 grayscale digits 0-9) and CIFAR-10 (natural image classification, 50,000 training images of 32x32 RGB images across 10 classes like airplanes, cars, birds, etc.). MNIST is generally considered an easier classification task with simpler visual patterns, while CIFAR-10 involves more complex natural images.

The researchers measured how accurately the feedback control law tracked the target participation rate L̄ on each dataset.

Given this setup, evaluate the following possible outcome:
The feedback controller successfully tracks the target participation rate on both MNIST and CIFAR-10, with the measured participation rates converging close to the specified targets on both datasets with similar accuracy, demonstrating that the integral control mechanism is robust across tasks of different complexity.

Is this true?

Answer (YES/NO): NO